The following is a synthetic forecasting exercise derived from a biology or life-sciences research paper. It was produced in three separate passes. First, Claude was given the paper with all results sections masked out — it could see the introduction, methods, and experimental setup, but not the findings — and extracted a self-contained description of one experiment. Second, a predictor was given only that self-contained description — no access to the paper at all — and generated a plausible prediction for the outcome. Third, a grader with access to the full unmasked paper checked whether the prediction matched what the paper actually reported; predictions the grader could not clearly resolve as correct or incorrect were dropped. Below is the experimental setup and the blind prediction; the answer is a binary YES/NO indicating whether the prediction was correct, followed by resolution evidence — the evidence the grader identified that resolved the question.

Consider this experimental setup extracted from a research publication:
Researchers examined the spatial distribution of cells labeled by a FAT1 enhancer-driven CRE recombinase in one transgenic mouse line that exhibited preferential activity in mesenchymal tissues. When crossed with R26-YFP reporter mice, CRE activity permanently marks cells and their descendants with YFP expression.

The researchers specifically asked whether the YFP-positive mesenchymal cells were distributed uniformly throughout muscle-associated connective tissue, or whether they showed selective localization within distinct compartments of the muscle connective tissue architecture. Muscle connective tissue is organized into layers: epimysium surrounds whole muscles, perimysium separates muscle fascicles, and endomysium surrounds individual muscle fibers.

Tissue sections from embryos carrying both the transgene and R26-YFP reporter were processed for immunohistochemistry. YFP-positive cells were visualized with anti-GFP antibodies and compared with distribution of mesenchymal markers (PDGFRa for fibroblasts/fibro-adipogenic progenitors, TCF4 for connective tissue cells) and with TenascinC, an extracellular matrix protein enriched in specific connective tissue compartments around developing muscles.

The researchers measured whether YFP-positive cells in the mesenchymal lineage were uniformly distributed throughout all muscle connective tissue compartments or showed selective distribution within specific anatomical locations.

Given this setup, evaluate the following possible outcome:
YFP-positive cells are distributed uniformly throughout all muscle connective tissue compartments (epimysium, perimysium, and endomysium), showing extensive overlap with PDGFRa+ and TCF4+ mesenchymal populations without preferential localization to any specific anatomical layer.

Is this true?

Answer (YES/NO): NO